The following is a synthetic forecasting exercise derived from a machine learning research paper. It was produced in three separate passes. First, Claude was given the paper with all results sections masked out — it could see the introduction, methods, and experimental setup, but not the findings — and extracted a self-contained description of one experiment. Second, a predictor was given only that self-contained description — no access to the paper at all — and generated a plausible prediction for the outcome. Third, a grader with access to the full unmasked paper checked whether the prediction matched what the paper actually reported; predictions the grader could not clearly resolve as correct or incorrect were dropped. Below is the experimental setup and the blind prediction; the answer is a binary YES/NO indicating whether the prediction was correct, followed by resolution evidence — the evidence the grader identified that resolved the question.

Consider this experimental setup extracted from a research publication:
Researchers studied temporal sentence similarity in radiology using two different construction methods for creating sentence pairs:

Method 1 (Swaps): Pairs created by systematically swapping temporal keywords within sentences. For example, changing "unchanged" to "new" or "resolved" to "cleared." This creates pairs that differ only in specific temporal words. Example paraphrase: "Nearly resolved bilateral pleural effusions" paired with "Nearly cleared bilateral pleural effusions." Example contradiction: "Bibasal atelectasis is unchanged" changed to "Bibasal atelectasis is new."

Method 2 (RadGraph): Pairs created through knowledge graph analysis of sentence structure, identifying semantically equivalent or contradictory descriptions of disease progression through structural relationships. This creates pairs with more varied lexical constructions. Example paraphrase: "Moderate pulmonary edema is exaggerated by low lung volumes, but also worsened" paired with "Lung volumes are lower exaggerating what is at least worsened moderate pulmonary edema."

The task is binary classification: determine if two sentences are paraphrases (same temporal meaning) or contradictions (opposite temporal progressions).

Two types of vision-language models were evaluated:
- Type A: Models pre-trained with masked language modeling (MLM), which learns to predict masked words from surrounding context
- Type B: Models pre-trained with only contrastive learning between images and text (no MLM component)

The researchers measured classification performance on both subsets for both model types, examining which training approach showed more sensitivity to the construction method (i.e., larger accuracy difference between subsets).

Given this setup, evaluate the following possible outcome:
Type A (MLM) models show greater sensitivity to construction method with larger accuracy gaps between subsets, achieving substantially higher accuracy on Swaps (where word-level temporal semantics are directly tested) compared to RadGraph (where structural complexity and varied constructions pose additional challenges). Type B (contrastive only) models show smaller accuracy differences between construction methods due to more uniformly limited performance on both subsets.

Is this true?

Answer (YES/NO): NO